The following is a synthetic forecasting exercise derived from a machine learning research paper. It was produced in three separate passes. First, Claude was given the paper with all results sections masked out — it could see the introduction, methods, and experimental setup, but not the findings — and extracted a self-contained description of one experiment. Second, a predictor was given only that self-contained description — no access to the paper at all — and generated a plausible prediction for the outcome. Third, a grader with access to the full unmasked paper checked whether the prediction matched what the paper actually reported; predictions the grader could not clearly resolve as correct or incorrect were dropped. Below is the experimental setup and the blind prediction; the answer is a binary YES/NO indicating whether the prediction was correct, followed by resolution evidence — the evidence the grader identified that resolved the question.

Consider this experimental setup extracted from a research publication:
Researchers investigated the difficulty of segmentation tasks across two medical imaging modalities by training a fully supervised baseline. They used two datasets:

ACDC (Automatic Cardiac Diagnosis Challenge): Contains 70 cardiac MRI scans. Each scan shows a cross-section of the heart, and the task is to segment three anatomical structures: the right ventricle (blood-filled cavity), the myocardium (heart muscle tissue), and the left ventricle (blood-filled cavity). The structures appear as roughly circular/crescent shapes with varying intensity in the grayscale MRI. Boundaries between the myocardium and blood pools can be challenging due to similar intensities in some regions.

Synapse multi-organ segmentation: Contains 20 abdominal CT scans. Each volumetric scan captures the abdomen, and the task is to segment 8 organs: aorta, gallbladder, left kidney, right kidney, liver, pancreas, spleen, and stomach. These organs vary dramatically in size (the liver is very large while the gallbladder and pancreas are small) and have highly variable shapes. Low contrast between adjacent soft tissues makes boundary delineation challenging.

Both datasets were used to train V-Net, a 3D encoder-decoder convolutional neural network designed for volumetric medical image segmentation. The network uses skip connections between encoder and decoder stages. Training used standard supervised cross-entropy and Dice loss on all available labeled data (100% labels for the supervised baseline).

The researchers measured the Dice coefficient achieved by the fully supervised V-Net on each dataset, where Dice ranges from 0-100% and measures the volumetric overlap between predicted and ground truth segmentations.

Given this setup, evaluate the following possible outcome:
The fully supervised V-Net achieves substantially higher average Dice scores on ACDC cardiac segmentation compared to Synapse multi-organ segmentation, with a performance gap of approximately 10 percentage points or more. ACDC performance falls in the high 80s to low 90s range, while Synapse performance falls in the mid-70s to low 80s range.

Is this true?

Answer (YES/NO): NO